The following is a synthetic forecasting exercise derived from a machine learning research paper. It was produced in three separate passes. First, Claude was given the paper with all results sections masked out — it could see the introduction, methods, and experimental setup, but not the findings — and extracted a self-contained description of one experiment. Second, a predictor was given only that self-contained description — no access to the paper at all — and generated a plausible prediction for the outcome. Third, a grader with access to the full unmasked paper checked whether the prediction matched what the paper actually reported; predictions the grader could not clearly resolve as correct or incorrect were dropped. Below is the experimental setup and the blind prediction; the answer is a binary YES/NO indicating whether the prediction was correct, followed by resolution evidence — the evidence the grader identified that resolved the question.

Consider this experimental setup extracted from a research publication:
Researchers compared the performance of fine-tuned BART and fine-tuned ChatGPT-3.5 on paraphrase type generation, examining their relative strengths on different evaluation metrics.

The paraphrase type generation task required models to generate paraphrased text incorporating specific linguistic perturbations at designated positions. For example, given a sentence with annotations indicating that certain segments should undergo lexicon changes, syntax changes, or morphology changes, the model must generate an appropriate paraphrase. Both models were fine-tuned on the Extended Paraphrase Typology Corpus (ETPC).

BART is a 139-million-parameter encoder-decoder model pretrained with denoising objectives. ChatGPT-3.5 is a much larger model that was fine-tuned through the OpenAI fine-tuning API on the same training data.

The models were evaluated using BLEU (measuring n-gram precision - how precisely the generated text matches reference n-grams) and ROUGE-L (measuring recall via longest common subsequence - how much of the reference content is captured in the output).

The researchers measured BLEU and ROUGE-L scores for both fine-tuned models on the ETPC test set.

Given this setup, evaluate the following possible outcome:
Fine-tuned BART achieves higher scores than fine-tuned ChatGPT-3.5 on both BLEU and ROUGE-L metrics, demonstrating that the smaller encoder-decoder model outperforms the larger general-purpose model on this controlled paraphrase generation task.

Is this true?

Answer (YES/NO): NO